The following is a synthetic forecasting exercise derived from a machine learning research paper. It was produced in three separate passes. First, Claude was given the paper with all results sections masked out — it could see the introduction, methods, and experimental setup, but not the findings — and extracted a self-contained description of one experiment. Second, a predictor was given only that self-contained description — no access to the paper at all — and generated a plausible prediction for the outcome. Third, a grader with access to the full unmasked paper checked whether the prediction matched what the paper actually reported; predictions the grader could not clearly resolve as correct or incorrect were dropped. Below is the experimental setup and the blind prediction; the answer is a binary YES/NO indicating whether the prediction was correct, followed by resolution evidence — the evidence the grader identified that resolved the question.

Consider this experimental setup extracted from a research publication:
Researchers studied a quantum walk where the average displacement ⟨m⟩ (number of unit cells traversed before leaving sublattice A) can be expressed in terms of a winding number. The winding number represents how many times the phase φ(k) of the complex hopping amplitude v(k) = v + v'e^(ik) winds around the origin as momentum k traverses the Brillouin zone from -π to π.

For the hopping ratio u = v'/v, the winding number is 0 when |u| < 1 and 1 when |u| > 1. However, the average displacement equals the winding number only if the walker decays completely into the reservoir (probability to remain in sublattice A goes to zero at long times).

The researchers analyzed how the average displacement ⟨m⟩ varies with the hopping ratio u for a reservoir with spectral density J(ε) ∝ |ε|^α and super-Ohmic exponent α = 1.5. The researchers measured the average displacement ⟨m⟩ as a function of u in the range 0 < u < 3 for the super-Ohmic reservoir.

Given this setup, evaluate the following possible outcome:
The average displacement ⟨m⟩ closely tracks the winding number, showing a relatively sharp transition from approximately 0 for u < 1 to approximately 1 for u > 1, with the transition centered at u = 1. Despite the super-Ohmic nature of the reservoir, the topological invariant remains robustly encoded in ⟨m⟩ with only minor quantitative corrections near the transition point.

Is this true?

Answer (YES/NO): NO